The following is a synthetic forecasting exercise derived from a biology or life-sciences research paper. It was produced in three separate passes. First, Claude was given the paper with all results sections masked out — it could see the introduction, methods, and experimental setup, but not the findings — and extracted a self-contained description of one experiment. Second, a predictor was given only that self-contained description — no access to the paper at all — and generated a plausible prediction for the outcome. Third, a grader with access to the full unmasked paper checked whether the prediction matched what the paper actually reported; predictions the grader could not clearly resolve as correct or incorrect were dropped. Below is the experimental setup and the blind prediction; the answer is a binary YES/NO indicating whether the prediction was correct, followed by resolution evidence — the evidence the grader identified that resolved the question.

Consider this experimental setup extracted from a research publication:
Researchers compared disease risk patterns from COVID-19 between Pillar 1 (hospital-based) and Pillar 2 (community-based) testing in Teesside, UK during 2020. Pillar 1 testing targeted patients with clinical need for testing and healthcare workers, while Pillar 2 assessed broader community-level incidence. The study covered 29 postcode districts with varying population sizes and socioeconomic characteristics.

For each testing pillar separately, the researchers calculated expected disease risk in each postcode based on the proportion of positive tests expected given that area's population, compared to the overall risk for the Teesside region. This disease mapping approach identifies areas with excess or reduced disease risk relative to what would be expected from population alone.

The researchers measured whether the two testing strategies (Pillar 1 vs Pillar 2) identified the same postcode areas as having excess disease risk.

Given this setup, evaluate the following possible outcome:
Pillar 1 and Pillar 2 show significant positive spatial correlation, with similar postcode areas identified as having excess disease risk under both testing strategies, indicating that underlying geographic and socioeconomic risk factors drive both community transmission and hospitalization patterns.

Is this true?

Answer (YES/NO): YES